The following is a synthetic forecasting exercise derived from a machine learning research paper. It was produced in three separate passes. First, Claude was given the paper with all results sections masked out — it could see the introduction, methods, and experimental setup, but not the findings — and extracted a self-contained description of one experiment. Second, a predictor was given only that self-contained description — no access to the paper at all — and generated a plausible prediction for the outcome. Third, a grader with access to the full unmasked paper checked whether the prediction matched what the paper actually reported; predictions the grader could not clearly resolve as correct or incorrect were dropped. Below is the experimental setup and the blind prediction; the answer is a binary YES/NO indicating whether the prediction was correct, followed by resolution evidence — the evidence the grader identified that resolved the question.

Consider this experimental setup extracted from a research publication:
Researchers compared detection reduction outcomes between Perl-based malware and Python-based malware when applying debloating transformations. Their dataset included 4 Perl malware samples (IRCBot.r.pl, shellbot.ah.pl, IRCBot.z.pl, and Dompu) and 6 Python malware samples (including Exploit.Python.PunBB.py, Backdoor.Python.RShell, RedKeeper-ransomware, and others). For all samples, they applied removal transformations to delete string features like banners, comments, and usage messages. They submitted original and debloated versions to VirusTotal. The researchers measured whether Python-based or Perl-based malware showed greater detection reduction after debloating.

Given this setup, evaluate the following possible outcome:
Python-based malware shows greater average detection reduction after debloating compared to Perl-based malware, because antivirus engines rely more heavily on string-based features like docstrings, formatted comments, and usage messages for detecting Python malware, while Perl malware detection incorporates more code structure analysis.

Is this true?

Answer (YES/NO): YES